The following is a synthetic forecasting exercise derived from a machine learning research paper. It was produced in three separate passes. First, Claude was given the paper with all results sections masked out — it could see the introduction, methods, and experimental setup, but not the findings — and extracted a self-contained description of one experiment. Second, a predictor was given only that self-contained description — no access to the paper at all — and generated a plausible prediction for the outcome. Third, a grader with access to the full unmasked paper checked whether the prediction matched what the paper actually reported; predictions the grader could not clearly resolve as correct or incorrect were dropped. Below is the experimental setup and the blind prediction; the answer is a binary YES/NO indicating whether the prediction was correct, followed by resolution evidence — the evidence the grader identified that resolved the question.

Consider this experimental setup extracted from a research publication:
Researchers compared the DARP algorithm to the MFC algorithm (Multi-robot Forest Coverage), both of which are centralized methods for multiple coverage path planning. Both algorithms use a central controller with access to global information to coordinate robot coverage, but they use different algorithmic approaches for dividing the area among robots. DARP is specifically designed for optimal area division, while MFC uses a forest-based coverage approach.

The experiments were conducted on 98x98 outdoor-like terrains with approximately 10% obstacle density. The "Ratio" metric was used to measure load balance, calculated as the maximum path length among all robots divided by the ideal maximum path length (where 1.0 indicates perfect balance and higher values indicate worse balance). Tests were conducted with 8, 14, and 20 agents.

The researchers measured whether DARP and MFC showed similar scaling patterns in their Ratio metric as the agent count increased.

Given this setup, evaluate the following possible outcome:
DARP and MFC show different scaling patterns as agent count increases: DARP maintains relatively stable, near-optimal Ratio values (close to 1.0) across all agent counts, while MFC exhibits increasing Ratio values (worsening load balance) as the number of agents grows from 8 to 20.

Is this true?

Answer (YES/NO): YES